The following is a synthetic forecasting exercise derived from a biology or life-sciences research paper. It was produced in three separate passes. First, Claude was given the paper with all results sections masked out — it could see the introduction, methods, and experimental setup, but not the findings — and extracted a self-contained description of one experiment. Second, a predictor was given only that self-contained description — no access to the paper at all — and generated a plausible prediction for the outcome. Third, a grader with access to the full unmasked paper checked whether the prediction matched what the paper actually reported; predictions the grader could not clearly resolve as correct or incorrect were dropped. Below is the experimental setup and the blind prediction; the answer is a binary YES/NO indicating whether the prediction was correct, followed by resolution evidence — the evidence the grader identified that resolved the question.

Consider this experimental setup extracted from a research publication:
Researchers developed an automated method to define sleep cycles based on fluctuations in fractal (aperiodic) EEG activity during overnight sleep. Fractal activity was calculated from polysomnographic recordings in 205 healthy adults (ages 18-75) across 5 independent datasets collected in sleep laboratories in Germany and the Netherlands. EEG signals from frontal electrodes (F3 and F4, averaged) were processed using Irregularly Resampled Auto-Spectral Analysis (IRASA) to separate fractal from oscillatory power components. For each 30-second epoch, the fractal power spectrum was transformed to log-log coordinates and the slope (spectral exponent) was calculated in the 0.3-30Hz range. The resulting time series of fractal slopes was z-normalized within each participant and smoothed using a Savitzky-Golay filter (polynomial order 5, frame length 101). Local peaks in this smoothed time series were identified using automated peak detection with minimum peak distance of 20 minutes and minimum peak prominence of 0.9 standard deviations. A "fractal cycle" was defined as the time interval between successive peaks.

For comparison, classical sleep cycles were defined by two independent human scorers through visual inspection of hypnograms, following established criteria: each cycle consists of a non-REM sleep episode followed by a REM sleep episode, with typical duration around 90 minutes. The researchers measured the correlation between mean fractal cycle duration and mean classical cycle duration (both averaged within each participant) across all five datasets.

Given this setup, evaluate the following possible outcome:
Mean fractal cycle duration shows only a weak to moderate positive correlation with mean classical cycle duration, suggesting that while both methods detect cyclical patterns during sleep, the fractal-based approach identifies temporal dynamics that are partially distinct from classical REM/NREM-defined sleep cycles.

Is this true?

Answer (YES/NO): YES